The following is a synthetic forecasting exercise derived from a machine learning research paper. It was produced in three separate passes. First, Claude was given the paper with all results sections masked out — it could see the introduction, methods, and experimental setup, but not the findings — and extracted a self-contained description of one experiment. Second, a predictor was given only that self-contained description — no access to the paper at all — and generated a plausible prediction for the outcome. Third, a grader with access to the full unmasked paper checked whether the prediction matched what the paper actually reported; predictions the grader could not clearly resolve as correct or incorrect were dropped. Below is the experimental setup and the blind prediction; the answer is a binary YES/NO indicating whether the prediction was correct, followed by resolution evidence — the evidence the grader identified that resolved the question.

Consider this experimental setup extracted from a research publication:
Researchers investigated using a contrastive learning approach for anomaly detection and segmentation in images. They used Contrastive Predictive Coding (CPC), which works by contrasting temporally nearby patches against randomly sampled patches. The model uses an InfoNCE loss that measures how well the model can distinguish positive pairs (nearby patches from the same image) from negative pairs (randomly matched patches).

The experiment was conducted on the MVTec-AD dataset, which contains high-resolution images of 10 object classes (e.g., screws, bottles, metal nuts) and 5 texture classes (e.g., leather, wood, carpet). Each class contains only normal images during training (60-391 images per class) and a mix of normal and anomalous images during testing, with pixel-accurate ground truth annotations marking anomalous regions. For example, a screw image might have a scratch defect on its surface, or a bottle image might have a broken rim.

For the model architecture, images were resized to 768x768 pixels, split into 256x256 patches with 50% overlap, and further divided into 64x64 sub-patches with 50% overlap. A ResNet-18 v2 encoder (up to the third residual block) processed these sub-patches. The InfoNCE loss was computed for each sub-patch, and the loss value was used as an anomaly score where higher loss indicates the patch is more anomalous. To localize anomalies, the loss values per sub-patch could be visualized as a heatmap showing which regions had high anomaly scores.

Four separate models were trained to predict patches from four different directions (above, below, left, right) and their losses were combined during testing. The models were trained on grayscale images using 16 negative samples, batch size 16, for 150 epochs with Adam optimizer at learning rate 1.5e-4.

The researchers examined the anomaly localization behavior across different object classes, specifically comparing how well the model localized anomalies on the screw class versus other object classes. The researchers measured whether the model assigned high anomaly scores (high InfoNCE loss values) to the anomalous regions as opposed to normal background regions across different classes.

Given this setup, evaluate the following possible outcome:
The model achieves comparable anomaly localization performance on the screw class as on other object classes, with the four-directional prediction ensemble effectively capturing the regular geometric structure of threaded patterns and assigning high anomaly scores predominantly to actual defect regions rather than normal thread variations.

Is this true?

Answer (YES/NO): NO